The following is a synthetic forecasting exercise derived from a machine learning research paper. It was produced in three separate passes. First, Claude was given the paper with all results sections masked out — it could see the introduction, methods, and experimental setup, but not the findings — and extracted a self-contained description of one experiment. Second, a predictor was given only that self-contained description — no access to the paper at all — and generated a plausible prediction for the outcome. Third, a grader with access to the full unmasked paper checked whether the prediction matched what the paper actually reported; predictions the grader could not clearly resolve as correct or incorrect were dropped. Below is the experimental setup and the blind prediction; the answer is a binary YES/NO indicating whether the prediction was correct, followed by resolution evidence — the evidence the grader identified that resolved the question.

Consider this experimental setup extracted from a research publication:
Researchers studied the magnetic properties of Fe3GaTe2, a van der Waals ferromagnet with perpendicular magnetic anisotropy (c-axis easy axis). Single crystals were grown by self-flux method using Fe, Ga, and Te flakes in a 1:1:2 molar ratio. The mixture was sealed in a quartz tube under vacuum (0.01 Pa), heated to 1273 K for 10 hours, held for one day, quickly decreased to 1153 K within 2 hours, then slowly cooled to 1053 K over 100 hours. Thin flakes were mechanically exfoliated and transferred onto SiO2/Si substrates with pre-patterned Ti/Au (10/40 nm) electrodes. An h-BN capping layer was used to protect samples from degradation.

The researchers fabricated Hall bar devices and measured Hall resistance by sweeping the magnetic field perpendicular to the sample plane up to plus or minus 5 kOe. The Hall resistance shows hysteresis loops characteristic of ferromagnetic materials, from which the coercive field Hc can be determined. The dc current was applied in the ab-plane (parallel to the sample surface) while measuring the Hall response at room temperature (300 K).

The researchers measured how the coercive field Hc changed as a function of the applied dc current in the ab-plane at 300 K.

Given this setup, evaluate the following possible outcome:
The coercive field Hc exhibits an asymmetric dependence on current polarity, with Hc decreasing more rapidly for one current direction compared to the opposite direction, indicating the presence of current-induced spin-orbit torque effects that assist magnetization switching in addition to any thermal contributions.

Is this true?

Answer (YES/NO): NO